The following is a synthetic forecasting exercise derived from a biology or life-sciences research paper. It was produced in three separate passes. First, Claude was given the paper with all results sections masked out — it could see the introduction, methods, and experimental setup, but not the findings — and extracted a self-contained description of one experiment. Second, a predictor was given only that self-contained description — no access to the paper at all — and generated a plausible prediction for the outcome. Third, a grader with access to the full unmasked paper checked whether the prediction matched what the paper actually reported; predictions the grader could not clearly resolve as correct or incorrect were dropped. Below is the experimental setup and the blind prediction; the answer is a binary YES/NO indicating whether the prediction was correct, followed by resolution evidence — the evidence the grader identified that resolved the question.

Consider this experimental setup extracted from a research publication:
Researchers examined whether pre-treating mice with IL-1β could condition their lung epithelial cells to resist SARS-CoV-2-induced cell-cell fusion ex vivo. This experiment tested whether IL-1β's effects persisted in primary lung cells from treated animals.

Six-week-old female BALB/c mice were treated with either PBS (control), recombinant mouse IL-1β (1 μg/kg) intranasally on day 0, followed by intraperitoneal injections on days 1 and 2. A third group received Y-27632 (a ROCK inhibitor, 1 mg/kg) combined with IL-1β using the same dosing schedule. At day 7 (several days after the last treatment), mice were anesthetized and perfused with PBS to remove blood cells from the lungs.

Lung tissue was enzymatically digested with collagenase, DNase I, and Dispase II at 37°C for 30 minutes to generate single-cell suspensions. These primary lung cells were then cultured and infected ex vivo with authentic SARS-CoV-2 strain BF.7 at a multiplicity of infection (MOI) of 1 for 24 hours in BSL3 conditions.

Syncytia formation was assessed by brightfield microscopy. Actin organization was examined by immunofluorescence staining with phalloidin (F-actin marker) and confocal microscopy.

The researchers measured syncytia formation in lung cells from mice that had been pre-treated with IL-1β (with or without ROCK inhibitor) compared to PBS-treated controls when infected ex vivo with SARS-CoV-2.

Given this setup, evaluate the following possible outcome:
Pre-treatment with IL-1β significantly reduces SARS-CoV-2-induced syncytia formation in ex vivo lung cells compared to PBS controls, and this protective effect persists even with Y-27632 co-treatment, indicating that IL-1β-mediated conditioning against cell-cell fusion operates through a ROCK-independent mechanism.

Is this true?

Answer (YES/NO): NO